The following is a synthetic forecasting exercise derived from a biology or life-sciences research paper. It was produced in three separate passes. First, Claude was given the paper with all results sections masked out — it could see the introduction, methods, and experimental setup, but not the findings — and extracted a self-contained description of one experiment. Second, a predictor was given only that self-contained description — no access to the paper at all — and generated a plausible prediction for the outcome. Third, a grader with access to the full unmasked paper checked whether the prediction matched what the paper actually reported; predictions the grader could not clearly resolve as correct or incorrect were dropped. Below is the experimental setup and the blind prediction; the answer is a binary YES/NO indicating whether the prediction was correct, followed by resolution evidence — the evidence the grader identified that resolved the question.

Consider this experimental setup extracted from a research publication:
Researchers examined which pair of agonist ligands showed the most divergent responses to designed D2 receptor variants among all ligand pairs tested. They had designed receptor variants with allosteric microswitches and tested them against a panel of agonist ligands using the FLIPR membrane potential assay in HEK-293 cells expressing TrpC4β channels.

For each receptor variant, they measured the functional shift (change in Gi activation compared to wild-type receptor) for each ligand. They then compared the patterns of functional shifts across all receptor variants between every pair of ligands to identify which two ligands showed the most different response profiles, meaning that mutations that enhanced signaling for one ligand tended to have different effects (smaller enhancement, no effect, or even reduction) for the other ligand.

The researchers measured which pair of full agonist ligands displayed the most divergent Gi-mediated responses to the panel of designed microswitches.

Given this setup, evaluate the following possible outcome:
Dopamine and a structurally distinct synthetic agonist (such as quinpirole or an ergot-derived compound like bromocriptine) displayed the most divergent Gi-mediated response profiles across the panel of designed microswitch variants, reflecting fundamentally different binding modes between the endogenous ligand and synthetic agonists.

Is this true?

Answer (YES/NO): YES